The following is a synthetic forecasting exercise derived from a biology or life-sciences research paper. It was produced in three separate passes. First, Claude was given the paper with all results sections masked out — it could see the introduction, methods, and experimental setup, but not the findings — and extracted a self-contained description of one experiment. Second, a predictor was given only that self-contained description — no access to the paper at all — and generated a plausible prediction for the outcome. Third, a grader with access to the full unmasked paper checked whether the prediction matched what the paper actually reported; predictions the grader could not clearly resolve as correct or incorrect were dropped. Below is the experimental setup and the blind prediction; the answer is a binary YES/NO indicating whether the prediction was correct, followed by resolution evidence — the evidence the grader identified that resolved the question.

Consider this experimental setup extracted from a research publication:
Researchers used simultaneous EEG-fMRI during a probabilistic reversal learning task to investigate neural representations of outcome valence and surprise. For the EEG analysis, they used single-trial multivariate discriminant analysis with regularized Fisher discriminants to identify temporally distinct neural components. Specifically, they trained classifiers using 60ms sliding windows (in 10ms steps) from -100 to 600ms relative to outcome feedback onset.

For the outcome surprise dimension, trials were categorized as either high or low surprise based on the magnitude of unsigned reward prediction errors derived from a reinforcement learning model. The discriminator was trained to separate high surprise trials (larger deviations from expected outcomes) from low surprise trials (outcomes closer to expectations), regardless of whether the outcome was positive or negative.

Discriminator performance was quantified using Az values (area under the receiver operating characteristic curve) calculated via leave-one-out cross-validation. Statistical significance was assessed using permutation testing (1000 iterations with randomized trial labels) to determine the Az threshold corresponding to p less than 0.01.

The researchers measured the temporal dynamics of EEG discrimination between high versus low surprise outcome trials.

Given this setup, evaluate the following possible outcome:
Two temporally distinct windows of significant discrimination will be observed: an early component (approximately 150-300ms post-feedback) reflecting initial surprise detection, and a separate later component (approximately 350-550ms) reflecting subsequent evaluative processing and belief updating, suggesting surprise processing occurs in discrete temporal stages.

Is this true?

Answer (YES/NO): NO